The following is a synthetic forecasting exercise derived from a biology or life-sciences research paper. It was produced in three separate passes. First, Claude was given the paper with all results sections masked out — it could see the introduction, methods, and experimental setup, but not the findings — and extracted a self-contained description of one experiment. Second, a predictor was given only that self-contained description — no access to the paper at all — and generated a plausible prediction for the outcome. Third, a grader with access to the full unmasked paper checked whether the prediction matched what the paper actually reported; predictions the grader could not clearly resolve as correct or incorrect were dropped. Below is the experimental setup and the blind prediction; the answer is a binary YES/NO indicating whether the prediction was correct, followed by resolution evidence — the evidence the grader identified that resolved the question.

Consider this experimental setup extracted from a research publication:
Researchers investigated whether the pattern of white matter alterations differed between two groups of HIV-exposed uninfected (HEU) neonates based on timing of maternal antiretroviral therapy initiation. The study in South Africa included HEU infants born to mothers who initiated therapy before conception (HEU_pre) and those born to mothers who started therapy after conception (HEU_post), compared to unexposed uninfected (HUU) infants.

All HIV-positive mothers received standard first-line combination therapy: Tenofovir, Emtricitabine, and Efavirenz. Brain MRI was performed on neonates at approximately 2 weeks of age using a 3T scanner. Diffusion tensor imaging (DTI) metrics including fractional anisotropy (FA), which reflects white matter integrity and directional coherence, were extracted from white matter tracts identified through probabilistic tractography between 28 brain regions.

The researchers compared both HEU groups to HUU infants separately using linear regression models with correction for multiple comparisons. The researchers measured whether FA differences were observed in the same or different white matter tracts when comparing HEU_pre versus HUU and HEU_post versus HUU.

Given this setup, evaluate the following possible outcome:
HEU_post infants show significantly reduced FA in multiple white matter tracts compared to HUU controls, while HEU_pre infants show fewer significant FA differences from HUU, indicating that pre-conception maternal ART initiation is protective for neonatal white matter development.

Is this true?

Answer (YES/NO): YES